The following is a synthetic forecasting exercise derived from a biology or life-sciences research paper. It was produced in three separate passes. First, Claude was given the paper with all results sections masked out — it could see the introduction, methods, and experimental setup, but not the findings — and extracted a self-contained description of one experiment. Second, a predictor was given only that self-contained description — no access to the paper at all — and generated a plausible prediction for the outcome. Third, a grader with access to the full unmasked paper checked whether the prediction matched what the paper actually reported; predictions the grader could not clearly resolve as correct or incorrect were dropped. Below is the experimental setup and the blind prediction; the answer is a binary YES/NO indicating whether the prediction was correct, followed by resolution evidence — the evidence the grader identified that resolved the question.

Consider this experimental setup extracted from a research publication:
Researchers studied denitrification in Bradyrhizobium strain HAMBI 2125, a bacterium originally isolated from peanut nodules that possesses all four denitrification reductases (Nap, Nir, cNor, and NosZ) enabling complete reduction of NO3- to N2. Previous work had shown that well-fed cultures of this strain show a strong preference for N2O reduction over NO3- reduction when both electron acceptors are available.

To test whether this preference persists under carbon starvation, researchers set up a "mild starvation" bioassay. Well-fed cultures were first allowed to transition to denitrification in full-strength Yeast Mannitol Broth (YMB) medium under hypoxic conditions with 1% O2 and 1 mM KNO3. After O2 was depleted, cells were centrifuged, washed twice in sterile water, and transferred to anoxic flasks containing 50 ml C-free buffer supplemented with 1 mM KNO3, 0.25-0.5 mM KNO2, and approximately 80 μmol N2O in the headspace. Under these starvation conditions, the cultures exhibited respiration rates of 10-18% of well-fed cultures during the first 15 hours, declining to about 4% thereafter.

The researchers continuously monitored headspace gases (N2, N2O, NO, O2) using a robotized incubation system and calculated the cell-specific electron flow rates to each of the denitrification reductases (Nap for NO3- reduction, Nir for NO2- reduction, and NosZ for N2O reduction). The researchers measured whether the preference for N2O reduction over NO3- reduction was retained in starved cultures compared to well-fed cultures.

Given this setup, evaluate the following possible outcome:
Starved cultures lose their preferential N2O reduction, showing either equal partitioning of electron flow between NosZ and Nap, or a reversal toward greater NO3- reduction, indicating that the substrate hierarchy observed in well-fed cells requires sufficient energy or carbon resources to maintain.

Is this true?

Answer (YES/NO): NO